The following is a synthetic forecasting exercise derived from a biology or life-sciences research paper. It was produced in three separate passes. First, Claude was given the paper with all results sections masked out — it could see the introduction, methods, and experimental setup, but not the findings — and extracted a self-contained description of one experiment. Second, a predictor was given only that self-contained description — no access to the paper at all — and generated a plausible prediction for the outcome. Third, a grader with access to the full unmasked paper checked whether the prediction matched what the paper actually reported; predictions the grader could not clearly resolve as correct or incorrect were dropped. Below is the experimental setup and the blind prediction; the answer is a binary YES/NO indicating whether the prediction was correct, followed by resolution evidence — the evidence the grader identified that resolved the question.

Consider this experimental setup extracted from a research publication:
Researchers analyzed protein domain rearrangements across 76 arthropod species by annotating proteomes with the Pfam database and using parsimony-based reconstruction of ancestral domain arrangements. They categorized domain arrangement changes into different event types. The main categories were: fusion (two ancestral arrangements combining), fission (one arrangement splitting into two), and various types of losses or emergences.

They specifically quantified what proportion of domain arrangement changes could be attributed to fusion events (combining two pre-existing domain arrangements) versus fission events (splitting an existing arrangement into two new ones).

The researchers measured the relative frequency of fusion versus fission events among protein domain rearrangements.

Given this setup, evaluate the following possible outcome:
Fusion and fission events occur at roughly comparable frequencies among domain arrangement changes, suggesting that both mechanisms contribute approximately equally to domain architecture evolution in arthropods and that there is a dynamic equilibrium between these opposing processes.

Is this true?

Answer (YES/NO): NO